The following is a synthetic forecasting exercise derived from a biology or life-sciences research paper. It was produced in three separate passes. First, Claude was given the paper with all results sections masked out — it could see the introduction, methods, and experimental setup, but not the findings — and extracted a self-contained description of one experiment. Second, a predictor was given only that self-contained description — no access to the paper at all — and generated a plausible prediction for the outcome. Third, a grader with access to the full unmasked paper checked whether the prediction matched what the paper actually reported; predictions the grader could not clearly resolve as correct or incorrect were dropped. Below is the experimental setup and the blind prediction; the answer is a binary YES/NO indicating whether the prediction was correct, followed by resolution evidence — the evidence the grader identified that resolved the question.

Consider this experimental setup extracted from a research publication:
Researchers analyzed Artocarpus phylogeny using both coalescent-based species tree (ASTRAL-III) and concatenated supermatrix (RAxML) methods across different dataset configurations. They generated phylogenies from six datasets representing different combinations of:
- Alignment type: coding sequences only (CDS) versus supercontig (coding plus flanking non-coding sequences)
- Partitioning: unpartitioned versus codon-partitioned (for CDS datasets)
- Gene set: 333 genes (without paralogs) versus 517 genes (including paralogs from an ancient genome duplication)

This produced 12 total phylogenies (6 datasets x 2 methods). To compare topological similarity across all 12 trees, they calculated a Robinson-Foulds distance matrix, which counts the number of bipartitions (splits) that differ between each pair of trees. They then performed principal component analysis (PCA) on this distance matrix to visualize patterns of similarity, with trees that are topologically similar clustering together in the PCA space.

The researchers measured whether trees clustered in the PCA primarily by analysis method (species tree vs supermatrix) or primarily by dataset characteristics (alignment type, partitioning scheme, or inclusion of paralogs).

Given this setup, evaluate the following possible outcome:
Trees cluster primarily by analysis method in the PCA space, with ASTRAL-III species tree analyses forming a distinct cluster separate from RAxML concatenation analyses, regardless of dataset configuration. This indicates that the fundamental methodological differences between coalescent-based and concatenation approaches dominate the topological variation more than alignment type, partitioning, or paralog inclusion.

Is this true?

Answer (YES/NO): YES